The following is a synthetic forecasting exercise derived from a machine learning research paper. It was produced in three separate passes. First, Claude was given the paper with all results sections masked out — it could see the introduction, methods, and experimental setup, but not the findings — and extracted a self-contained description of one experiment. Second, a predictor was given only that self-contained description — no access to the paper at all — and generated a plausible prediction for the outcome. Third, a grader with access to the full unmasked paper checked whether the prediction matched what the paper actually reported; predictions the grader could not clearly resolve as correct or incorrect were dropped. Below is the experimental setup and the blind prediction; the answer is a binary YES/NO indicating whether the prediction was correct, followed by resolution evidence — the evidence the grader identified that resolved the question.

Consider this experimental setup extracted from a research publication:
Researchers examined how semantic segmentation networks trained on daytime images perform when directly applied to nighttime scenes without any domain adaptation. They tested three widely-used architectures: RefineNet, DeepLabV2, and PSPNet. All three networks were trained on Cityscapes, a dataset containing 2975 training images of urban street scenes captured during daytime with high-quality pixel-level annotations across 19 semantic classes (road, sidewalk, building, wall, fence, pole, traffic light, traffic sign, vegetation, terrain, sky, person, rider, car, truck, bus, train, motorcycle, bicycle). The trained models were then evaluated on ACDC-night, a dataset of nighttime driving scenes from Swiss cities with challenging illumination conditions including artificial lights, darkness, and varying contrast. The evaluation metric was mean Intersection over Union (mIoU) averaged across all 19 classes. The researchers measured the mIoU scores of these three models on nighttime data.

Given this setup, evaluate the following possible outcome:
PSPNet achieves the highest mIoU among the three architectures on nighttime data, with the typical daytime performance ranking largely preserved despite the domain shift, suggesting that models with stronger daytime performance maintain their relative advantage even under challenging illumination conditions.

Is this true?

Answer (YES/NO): NO